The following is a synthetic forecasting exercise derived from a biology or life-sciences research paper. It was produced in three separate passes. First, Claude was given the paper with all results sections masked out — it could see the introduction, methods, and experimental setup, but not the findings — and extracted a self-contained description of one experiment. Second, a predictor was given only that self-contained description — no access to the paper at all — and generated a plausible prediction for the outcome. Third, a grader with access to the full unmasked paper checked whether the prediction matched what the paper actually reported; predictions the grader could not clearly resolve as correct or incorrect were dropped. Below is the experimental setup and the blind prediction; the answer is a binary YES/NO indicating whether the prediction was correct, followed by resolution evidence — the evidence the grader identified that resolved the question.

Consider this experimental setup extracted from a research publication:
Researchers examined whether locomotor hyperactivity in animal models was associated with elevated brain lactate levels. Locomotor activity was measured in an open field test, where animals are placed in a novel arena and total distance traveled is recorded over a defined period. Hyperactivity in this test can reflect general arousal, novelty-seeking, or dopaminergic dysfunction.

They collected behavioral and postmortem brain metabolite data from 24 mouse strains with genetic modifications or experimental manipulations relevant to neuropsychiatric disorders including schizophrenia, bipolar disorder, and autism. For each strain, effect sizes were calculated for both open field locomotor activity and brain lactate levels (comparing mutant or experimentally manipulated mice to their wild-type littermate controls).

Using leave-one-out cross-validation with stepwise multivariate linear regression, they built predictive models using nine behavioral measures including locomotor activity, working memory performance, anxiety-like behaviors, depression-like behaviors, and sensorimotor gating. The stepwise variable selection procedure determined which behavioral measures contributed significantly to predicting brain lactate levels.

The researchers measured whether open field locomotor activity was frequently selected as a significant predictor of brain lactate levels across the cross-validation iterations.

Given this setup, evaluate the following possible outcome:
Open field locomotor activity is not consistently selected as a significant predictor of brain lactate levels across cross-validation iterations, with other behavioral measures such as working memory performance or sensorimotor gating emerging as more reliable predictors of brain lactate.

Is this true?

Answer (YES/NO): YES